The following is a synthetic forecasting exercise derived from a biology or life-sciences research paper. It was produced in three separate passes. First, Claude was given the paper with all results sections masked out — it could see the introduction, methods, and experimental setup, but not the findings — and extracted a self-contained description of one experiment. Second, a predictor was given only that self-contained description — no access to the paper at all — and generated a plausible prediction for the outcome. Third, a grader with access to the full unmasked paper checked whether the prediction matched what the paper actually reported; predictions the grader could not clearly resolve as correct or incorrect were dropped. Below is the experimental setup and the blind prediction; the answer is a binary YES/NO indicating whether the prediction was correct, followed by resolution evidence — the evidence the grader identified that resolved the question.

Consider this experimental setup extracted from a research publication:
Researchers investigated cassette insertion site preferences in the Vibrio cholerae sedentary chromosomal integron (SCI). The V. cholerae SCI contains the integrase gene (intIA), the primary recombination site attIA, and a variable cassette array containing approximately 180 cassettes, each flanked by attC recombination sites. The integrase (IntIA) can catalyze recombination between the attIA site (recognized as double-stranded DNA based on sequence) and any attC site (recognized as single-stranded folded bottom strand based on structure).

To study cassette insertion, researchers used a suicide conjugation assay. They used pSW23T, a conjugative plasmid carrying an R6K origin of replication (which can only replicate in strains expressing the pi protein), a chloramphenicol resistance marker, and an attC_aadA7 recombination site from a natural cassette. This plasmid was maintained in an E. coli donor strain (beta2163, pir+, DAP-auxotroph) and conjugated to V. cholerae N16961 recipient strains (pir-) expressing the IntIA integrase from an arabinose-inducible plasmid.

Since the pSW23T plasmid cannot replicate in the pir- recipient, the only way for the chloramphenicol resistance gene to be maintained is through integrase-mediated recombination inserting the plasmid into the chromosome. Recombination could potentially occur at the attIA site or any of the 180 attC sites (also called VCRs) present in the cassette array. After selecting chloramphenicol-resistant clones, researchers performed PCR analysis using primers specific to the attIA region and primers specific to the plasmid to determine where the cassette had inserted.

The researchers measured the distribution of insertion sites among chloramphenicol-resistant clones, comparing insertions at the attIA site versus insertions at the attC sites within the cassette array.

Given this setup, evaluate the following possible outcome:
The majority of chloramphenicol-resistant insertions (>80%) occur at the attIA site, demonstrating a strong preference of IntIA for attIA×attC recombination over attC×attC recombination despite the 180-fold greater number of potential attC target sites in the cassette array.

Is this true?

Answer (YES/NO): YES